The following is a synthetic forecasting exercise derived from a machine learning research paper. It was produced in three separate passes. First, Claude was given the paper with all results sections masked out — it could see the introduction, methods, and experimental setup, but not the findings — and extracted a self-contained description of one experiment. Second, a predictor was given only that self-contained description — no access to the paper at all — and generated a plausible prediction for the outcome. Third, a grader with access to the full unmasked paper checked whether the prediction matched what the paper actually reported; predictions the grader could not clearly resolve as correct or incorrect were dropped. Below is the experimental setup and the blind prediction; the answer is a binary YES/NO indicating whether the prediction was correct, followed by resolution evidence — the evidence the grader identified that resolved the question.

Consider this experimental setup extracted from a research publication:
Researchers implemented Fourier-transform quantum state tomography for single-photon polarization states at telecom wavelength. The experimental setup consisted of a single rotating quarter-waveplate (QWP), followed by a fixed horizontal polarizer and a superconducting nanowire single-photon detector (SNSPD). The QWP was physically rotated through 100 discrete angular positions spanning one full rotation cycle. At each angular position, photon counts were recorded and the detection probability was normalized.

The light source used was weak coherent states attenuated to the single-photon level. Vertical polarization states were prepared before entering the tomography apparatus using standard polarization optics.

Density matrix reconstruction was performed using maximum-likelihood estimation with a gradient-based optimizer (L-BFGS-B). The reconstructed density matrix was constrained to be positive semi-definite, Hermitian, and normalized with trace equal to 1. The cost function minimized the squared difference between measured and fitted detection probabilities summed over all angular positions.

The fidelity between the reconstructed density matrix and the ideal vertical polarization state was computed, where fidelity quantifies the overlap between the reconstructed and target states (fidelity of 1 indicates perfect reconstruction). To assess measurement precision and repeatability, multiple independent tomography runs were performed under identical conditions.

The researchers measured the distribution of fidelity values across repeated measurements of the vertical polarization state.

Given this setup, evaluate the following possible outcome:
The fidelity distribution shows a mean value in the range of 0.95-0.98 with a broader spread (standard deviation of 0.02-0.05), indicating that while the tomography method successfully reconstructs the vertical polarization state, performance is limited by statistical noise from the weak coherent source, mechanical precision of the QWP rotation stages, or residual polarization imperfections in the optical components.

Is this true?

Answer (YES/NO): NO